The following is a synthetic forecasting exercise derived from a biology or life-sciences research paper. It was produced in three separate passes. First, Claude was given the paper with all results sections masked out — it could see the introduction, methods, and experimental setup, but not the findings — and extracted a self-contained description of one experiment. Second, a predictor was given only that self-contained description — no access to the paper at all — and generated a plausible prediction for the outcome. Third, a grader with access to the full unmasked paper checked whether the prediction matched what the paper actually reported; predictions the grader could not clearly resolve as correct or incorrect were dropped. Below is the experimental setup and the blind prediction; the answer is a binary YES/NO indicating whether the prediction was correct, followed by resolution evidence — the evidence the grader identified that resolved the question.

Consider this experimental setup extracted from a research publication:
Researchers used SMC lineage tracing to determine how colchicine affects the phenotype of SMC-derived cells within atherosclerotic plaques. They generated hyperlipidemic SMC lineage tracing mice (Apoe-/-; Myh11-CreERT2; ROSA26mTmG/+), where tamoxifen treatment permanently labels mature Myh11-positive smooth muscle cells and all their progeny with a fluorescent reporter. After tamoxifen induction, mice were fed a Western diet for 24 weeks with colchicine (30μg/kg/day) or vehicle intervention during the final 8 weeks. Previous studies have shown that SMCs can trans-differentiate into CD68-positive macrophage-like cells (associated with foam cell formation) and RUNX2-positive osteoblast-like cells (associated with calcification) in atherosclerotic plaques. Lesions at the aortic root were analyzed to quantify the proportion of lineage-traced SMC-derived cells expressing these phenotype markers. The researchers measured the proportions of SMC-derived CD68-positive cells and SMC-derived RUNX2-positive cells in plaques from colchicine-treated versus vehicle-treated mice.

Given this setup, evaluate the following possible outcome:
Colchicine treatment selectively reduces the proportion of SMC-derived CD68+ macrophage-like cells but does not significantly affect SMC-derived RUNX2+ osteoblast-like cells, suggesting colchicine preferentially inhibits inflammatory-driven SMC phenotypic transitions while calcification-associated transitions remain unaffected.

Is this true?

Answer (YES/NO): NO